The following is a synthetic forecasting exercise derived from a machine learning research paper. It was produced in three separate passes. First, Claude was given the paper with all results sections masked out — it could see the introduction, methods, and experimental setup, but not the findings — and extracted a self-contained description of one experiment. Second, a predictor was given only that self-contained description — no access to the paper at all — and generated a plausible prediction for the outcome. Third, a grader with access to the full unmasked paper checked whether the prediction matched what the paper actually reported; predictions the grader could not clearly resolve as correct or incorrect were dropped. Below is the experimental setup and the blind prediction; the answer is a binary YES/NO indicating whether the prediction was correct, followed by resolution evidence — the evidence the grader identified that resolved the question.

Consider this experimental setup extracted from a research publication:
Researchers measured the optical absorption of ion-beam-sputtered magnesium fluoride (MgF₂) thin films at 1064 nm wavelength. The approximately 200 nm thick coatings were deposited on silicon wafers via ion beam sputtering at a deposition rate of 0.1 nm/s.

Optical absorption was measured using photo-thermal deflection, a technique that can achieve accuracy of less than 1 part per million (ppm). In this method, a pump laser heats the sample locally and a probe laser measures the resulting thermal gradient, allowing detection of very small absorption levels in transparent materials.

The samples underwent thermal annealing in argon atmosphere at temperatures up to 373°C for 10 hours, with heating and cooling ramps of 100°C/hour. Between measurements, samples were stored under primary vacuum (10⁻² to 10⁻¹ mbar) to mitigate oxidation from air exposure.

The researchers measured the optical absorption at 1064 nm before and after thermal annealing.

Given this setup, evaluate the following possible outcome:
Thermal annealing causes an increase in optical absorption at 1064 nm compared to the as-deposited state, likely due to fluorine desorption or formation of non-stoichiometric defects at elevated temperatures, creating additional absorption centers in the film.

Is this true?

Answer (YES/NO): NO